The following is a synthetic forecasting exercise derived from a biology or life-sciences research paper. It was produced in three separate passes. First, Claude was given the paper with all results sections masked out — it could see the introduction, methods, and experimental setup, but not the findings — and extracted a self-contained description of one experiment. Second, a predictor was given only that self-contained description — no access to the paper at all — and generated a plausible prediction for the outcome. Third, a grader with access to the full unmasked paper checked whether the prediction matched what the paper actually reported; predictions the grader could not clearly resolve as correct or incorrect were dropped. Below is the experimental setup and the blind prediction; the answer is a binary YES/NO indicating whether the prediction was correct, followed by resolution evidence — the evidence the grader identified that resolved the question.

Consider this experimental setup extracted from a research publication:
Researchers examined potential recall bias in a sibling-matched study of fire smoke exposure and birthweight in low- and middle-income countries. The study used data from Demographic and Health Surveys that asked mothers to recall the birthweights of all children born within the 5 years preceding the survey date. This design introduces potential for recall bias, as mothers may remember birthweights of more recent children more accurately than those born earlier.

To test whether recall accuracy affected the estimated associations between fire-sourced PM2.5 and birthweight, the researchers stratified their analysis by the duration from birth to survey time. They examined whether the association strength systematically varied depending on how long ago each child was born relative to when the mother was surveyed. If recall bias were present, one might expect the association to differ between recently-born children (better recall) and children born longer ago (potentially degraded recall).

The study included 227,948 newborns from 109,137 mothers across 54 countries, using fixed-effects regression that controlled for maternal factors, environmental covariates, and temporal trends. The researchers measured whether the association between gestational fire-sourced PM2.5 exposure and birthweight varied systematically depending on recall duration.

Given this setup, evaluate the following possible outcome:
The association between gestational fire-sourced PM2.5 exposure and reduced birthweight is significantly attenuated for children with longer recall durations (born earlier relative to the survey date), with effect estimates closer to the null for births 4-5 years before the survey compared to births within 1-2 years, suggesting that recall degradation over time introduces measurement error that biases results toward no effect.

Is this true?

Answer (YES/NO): NO